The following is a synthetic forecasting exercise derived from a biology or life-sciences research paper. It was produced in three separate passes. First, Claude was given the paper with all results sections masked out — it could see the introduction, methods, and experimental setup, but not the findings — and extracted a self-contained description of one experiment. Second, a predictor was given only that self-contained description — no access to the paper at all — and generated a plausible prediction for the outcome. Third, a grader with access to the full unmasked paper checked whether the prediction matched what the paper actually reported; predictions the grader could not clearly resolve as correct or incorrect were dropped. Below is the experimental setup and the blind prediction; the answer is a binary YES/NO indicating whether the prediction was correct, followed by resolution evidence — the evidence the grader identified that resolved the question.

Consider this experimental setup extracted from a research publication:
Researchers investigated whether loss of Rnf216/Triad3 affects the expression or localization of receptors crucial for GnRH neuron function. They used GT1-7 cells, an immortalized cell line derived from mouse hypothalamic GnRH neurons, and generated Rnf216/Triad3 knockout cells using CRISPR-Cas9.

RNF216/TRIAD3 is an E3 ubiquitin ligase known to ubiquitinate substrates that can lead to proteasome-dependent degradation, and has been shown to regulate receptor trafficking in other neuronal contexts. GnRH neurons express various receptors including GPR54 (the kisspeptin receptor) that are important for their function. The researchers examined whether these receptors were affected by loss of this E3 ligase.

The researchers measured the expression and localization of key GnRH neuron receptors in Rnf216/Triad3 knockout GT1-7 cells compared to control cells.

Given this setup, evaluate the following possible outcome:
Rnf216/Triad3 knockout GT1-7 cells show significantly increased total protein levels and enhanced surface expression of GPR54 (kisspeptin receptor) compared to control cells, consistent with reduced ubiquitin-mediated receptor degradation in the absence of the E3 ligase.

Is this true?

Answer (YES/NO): NO